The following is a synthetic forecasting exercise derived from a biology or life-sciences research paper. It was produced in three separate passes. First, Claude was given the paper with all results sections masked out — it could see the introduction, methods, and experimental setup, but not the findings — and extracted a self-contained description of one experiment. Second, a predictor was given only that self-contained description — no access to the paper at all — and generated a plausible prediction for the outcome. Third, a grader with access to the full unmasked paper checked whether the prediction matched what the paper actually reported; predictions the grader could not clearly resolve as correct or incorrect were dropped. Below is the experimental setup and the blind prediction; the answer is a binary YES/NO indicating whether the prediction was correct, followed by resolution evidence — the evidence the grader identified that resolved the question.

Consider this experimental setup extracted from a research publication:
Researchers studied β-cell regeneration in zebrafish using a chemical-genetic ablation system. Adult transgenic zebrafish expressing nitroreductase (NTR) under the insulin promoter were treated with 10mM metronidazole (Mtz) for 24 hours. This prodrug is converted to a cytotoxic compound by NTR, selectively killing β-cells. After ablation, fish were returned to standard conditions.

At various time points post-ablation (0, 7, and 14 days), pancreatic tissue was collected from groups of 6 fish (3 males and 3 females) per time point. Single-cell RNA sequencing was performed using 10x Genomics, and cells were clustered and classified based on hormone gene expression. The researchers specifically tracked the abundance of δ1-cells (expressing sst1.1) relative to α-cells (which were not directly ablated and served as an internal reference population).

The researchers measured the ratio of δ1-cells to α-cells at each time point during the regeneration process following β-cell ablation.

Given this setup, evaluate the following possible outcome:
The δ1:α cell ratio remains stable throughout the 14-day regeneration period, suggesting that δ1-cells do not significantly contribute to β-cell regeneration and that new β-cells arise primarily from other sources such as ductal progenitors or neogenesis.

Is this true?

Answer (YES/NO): NO